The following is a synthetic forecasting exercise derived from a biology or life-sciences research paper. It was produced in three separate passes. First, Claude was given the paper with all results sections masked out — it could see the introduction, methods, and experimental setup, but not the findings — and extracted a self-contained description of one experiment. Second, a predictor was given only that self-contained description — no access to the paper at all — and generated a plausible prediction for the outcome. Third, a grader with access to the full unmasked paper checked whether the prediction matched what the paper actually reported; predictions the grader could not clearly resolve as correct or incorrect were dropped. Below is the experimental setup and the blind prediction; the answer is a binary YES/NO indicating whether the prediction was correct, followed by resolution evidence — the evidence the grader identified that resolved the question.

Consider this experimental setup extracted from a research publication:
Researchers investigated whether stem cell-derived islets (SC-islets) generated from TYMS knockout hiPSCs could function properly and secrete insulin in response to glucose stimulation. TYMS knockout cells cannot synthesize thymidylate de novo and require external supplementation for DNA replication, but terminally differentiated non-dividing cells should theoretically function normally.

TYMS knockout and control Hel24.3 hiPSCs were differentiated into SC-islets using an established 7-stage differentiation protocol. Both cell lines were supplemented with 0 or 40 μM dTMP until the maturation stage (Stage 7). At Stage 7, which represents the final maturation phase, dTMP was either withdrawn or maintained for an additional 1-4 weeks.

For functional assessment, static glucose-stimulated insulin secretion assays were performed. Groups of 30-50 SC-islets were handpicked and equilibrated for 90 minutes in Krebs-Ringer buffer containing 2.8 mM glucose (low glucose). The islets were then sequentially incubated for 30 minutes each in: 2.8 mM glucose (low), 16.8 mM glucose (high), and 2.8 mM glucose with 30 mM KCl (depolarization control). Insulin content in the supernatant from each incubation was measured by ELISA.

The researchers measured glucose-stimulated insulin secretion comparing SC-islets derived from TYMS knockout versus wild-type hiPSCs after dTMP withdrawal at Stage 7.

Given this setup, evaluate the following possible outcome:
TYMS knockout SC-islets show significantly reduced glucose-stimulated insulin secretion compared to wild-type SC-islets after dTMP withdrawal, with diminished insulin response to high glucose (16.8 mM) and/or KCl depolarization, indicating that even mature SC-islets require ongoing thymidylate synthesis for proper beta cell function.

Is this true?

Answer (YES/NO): NO